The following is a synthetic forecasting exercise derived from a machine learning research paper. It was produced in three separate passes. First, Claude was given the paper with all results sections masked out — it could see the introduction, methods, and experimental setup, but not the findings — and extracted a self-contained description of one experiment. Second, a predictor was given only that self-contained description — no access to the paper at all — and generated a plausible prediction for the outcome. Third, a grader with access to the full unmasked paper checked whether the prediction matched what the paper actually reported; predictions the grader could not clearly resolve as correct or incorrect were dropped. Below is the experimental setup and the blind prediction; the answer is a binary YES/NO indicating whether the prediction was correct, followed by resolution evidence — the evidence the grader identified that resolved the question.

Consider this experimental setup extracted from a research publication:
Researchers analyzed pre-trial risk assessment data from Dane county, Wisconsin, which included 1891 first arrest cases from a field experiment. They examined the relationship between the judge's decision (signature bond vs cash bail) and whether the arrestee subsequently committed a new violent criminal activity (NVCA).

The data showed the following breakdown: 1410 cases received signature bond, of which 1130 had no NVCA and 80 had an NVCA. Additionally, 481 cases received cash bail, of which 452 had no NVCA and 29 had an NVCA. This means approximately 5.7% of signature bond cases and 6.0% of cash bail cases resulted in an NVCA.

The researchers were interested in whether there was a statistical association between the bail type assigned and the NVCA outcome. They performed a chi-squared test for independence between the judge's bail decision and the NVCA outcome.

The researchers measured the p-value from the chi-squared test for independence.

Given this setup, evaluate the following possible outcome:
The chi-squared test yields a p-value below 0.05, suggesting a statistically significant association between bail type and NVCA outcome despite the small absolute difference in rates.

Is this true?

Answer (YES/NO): NO